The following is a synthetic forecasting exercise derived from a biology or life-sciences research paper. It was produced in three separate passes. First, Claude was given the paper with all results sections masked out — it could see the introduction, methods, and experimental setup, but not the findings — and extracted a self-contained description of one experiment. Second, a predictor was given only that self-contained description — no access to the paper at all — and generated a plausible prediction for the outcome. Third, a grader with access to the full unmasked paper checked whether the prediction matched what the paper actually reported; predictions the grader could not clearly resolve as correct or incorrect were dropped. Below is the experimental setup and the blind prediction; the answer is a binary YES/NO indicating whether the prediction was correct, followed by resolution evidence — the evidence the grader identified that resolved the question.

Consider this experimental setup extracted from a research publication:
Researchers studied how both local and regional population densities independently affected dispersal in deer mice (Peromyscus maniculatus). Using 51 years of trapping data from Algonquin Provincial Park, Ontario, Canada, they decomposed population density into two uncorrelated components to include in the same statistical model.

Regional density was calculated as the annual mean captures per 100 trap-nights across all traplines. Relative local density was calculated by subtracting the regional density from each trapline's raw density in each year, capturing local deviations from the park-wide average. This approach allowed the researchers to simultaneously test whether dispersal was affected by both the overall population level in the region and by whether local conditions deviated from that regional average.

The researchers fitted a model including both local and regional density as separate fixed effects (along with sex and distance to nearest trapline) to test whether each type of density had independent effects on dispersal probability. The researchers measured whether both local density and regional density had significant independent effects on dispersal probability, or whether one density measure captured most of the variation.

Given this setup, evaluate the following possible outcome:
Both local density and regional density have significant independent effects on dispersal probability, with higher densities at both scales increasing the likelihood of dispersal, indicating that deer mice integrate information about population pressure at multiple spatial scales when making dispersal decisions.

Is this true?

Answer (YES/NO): NO